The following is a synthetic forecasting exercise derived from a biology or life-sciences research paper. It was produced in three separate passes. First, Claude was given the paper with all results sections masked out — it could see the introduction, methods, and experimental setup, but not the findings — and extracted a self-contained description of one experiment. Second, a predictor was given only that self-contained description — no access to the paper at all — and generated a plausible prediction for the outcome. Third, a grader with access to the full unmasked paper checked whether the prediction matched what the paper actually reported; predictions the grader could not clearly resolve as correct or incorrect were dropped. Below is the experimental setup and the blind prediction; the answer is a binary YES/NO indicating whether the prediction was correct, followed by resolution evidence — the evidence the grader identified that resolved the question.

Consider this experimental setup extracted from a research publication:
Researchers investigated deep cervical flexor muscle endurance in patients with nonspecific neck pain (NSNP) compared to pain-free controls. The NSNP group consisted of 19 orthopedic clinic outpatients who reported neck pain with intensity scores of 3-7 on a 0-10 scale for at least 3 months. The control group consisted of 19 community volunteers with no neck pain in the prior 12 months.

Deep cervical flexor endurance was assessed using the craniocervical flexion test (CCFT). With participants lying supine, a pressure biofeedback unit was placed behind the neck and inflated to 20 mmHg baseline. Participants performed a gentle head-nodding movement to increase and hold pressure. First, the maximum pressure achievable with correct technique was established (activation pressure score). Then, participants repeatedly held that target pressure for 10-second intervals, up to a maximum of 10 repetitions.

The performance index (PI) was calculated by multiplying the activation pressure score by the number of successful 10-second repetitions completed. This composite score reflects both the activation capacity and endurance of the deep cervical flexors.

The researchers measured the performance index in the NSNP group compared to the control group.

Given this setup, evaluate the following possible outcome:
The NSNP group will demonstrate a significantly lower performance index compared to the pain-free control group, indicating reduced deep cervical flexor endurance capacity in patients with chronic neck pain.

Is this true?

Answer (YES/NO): YES